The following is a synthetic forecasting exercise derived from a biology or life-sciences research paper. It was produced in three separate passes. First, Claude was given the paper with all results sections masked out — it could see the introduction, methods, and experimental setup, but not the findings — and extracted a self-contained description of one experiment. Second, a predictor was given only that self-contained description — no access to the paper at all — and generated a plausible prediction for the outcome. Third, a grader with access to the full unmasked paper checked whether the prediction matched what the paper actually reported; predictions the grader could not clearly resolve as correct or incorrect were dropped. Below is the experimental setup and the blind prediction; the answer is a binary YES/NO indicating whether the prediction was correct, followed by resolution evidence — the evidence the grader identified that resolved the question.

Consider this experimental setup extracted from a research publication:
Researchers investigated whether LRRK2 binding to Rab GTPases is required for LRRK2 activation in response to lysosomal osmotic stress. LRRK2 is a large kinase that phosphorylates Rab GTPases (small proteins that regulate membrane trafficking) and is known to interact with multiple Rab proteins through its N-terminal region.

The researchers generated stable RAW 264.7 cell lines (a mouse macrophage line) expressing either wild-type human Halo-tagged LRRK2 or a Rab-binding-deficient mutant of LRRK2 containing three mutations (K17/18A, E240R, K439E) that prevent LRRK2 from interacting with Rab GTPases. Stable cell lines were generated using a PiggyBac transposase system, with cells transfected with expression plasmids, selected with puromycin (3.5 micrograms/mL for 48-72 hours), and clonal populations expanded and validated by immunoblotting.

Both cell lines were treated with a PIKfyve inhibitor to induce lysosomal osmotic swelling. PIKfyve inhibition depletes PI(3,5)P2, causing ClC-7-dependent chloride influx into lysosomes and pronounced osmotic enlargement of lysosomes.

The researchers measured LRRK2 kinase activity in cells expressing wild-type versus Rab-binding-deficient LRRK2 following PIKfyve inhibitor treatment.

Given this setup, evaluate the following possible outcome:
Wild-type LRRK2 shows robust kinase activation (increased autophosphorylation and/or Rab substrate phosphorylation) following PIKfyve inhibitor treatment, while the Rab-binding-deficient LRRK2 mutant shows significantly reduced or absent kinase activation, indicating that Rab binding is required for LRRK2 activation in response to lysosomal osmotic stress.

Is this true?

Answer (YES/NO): YES